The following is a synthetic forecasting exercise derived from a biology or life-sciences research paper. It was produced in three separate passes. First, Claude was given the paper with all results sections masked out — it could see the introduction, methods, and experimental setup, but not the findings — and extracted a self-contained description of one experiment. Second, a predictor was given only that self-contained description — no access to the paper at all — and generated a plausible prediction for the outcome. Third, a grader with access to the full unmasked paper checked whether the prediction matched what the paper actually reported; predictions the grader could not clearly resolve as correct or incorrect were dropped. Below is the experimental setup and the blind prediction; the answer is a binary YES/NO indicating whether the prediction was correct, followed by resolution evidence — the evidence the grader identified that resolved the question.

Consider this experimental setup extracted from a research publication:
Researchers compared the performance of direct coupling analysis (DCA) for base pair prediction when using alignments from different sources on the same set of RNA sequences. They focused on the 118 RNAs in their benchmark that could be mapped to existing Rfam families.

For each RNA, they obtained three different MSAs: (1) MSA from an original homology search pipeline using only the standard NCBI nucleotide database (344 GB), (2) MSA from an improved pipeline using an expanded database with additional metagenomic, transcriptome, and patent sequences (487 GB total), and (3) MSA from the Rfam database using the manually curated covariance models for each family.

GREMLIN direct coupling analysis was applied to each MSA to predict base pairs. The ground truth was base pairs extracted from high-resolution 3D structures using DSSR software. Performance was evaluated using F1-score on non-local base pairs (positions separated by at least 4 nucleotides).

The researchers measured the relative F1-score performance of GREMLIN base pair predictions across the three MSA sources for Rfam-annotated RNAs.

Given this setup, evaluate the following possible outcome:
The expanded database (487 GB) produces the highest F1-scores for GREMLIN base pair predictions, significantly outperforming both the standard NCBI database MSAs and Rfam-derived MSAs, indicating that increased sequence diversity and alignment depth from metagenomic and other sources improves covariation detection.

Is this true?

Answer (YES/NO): NO